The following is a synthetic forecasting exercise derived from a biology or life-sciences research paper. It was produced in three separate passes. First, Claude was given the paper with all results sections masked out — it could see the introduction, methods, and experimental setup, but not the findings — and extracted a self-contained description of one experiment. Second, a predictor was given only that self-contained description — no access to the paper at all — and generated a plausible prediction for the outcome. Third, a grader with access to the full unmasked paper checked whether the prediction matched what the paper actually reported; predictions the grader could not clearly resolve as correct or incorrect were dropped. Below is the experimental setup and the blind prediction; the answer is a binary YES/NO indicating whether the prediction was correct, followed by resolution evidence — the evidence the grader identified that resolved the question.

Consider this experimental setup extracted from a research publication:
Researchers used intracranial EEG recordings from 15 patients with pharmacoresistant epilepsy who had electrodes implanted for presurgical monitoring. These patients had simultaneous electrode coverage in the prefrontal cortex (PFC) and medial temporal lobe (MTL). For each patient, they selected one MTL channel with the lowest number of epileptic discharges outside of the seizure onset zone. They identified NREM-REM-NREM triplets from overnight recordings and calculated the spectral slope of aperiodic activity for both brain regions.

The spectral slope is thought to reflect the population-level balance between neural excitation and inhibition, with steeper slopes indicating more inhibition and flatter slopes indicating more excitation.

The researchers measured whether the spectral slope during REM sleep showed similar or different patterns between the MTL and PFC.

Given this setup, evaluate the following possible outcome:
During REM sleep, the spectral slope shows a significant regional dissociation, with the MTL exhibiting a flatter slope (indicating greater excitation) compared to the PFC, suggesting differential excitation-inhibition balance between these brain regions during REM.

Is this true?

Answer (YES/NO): YES